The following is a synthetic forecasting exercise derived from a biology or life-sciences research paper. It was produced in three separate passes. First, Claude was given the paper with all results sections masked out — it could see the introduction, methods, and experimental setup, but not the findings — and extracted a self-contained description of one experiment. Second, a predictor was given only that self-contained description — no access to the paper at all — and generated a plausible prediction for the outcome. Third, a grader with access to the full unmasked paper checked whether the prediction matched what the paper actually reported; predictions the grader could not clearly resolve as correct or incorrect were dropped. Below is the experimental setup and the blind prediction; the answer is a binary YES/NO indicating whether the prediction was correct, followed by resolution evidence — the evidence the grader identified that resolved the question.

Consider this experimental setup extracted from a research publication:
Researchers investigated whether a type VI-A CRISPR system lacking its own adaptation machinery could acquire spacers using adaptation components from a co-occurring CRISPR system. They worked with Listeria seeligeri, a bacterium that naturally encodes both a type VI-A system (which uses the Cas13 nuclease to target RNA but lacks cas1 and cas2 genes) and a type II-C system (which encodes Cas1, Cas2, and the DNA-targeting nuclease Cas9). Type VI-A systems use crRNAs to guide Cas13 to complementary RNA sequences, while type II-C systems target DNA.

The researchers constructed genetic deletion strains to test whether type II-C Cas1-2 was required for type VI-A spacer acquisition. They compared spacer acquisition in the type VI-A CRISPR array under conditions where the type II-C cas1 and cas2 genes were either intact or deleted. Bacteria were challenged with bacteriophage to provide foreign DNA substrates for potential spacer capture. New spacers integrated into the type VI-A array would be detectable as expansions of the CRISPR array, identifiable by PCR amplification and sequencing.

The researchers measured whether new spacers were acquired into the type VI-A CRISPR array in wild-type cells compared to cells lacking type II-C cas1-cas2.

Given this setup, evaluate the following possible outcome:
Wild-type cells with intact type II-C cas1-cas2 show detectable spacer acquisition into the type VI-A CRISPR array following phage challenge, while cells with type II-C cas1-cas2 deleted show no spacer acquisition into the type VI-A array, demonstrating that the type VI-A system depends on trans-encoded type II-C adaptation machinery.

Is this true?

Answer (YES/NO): YES